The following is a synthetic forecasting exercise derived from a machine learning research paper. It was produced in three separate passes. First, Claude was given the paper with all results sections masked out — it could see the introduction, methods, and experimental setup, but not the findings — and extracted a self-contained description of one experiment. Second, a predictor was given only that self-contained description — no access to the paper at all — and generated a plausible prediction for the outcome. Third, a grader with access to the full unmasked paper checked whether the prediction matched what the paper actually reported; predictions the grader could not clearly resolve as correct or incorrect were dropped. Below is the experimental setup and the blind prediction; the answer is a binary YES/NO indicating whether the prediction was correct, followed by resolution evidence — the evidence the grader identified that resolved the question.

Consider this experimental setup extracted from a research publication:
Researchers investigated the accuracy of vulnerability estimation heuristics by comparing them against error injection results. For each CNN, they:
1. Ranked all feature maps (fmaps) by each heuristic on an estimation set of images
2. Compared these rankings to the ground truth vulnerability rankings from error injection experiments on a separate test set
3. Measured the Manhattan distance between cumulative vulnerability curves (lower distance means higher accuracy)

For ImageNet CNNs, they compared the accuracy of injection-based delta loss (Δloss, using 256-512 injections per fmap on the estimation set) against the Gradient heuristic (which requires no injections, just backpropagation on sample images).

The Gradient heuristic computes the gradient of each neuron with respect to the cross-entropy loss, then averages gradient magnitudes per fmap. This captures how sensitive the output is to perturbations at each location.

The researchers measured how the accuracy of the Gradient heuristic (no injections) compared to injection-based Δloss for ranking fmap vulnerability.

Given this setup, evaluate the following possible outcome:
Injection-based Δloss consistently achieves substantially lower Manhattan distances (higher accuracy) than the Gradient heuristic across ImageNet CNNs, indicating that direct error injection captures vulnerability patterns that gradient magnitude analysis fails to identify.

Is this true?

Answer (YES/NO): YES